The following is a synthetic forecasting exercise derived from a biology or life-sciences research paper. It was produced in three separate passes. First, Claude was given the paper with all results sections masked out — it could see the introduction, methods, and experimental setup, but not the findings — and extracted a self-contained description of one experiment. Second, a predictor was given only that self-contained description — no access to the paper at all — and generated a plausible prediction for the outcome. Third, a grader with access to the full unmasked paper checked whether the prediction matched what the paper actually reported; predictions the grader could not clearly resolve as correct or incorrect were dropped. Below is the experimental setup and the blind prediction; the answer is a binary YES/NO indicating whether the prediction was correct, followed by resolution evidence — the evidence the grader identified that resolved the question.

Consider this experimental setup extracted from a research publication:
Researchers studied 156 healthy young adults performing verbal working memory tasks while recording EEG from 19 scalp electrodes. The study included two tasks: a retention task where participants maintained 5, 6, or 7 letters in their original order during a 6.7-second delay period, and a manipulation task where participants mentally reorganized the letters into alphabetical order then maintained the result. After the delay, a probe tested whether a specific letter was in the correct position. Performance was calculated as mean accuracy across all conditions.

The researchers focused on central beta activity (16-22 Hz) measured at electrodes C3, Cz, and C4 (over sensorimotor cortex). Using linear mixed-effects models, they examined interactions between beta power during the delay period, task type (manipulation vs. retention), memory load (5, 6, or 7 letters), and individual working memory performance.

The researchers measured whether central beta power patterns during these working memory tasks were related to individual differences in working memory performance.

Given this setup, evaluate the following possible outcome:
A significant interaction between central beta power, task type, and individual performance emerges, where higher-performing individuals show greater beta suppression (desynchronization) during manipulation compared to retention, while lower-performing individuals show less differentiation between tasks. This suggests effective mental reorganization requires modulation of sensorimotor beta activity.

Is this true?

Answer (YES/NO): YES